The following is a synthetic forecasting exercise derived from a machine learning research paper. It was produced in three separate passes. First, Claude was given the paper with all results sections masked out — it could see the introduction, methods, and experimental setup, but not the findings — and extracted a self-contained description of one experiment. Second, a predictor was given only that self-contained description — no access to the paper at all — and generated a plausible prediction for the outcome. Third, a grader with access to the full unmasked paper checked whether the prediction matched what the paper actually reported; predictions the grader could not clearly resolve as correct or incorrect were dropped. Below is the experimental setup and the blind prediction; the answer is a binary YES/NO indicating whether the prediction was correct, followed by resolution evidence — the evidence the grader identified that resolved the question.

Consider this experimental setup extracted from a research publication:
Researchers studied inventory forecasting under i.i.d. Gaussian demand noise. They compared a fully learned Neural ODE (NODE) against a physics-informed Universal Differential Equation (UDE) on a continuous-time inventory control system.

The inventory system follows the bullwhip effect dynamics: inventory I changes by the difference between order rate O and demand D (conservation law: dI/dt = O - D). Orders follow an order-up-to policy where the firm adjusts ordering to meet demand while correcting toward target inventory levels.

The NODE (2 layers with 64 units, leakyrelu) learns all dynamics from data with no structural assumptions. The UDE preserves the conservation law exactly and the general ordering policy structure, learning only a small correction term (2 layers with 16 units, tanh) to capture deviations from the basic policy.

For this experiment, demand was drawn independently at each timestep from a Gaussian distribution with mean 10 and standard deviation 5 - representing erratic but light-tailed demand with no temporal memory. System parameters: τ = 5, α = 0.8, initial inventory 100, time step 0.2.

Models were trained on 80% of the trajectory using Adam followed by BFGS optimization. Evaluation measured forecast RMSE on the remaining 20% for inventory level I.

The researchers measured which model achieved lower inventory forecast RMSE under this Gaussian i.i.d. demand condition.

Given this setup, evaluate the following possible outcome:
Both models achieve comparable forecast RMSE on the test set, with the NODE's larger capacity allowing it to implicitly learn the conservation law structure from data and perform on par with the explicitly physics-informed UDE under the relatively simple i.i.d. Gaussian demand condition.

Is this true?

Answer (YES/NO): NO